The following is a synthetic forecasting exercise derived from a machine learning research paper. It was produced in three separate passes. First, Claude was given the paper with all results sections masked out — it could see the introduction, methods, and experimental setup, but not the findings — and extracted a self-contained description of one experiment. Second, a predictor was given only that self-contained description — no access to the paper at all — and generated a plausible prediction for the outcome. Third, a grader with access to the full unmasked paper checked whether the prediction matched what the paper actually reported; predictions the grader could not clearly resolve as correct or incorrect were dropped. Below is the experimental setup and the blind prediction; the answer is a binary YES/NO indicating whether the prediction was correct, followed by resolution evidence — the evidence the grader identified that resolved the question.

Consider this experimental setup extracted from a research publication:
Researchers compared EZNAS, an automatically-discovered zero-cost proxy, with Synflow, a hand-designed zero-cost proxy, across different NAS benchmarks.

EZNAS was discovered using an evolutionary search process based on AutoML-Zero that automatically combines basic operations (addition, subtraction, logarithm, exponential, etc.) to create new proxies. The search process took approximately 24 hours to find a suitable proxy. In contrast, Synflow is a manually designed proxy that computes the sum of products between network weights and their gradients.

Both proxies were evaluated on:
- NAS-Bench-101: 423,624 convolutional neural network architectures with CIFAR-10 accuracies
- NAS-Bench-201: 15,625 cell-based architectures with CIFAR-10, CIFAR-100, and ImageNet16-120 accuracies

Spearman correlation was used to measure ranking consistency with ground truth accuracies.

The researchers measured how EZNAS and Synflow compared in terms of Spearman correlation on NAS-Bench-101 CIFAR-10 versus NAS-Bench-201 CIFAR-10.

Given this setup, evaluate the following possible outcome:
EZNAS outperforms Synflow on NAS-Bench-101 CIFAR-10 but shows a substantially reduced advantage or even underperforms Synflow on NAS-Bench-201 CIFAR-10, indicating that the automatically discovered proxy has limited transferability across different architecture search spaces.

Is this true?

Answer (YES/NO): NO